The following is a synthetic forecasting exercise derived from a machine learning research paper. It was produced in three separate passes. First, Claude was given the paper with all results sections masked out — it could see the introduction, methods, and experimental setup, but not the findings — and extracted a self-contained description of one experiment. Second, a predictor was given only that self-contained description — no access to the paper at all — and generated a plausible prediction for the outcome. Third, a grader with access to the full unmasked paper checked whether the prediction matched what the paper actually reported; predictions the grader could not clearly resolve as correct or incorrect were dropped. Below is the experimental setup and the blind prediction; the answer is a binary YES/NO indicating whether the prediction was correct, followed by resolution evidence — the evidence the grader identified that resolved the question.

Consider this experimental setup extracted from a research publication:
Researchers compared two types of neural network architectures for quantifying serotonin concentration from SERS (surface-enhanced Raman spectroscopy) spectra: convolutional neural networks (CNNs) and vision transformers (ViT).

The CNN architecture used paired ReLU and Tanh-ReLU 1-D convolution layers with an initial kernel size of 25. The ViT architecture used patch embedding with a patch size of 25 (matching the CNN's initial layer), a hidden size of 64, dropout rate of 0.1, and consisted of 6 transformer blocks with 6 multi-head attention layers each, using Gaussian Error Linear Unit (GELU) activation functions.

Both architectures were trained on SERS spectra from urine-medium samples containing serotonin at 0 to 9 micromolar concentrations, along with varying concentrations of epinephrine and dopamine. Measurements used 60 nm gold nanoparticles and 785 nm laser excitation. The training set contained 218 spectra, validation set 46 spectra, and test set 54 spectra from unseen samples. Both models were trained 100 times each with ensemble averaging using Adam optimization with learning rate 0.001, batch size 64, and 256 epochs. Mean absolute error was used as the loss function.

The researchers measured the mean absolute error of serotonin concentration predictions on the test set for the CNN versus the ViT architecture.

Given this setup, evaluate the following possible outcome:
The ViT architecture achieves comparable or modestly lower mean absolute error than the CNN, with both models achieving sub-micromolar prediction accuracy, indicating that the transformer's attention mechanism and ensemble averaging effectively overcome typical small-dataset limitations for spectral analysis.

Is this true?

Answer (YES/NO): NO